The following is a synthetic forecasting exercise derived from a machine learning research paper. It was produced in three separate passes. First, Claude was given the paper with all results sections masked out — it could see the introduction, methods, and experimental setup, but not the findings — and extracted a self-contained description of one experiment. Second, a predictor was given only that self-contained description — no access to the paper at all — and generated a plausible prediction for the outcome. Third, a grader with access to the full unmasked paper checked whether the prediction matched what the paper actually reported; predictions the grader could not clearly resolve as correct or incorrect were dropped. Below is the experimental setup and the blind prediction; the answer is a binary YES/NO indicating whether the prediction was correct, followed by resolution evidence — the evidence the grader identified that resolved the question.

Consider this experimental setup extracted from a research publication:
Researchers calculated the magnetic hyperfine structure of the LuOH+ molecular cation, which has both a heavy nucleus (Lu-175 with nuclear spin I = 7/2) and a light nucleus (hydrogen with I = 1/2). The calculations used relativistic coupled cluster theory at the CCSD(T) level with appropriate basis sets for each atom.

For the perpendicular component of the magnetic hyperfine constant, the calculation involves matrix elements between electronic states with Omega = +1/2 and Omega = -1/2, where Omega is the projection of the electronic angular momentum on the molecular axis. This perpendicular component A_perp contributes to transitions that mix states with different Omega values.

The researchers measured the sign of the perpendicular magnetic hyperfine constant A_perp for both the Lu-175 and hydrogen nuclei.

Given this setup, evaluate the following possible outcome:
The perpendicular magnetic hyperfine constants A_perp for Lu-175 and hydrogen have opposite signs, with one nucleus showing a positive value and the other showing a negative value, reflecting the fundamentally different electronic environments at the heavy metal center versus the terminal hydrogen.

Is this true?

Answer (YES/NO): YES